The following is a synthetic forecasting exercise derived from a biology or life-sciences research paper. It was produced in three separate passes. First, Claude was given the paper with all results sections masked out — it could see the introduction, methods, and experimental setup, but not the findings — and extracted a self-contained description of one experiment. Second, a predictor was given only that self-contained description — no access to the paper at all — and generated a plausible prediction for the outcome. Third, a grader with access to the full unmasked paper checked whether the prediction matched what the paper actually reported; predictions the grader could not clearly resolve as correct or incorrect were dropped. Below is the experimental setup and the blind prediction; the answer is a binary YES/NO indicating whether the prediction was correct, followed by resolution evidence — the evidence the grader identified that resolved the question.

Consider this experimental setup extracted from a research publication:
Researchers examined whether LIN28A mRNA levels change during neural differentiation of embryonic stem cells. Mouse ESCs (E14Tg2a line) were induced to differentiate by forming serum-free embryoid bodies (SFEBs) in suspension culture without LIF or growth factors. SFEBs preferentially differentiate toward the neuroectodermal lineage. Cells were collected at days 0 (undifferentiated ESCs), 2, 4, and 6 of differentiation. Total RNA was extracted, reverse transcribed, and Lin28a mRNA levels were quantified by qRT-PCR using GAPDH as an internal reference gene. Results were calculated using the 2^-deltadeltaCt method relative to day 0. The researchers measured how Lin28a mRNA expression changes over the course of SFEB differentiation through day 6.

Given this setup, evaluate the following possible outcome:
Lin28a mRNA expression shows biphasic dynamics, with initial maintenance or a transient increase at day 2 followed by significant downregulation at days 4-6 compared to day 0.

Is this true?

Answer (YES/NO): NO